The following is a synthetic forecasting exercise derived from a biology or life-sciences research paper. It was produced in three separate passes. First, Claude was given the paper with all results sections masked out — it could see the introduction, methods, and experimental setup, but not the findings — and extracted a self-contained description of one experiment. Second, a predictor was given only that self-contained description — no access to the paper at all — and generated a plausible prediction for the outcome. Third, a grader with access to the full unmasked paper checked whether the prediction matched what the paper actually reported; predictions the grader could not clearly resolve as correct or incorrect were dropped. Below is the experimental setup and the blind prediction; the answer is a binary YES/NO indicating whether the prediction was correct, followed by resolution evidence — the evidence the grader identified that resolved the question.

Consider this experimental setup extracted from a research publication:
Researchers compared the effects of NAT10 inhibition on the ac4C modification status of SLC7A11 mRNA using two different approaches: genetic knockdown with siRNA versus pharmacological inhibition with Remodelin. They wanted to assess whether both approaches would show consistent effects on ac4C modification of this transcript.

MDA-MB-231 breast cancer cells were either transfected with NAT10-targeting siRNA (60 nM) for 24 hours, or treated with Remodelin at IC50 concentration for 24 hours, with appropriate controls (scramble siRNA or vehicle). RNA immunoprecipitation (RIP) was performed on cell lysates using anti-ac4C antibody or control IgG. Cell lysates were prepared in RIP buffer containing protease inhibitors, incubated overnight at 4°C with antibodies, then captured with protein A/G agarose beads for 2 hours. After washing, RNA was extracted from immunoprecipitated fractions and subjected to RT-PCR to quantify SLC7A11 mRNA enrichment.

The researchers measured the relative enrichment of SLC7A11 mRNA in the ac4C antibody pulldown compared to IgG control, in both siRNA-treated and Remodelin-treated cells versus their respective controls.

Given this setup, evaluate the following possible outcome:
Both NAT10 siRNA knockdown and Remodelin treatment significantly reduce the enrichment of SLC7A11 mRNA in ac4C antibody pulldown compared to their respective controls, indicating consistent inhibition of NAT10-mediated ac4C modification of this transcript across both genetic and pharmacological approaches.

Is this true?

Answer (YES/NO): YES